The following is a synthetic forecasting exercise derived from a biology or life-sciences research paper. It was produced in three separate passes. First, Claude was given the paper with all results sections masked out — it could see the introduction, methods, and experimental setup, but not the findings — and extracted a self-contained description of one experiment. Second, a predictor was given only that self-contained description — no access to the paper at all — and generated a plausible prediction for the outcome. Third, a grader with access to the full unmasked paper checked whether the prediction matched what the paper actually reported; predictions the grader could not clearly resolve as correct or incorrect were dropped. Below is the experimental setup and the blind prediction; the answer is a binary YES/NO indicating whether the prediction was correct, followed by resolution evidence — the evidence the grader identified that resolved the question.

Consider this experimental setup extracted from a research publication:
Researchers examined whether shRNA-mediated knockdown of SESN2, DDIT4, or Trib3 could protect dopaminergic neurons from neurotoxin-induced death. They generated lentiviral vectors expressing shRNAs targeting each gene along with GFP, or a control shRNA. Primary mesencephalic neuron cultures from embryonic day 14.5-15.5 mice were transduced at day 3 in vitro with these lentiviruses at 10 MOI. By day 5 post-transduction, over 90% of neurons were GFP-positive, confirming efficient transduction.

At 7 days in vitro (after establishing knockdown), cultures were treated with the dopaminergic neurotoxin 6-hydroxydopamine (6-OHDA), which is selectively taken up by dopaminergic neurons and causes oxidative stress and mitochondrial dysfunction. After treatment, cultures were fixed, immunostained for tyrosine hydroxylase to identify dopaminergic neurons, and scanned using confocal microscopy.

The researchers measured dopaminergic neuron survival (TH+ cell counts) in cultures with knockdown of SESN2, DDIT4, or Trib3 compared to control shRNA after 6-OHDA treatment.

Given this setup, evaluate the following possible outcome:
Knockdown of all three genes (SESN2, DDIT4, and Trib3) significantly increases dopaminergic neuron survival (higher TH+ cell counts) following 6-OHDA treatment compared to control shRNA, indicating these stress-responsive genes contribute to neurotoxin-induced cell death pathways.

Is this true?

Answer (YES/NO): YES